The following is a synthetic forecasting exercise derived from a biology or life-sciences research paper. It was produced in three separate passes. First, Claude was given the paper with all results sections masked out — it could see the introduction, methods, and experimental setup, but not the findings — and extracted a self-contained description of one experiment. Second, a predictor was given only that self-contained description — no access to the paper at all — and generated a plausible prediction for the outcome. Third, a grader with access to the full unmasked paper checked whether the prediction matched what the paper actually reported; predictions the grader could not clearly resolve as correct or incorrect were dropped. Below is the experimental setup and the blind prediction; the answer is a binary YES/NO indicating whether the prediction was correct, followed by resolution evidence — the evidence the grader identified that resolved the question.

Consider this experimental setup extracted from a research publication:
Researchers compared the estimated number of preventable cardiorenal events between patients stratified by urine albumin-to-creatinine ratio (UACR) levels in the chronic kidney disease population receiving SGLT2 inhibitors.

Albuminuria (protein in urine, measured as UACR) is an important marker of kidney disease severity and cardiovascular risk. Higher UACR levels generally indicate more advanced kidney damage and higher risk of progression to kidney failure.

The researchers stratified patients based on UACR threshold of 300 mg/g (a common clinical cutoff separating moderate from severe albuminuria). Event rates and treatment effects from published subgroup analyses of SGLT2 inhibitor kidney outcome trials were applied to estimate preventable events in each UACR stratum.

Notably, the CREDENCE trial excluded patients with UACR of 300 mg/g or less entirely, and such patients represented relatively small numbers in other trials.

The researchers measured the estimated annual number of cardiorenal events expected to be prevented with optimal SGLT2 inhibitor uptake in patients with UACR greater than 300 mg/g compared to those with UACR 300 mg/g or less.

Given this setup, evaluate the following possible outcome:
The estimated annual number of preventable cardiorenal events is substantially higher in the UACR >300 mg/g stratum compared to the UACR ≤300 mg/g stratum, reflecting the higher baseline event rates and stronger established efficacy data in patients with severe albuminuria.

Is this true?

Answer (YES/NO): YES